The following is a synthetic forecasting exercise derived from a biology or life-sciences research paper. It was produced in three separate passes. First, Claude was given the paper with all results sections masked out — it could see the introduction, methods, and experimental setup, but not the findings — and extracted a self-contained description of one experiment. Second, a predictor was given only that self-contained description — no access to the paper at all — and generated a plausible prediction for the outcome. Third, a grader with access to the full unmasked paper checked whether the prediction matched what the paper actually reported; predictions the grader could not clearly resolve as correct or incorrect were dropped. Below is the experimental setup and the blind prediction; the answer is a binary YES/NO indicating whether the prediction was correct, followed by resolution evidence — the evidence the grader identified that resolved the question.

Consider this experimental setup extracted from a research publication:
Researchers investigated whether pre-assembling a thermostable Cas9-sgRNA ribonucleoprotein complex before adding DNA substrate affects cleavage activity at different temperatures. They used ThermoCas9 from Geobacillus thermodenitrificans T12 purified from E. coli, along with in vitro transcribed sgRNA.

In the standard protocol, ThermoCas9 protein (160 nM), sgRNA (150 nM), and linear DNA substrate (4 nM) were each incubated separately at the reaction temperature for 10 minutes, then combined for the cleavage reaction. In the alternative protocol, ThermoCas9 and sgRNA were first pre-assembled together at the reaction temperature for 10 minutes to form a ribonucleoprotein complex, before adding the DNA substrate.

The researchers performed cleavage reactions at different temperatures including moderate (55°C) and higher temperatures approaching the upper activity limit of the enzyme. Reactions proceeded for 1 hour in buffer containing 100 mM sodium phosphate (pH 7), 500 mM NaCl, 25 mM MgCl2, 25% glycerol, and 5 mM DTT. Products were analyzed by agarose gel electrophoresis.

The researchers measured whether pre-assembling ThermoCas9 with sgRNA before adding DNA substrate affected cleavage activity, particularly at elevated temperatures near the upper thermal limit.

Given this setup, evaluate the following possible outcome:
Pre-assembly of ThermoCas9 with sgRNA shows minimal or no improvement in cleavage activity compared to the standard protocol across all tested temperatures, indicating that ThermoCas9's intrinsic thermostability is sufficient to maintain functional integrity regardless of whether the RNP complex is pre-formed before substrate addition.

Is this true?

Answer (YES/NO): NO